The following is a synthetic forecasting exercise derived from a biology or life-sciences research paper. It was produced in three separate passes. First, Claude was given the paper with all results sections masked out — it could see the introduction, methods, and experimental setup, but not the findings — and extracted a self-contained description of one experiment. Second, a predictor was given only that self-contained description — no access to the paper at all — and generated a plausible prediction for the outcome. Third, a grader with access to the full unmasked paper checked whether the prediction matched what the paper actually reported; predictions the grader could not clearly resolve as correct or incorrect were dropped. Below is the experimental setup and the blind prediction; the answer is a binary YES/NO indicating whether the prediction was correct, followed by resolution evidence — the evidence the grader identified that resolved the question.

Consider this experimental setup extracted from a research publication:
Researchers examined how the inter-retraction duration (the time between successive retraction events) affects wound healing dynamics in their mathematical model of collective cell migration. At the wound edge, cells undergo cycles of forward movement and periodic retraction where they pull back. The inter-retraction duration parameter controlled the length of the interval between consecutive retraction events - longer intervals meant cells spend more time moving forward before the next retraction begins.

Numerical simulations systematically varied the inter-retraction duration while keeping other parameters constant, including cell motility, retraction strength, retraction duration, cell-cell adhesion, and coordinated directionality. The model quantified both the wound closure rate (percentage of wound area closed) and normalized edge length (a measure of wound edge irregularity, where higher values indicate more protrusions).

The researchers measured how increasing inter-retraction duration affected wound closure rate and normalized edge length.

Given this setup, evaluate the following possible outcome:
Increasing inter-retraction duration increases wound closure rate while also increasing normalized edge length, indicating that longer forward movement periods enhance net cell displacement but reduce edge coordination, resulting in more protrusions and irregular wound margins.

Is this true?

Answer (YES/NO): NO